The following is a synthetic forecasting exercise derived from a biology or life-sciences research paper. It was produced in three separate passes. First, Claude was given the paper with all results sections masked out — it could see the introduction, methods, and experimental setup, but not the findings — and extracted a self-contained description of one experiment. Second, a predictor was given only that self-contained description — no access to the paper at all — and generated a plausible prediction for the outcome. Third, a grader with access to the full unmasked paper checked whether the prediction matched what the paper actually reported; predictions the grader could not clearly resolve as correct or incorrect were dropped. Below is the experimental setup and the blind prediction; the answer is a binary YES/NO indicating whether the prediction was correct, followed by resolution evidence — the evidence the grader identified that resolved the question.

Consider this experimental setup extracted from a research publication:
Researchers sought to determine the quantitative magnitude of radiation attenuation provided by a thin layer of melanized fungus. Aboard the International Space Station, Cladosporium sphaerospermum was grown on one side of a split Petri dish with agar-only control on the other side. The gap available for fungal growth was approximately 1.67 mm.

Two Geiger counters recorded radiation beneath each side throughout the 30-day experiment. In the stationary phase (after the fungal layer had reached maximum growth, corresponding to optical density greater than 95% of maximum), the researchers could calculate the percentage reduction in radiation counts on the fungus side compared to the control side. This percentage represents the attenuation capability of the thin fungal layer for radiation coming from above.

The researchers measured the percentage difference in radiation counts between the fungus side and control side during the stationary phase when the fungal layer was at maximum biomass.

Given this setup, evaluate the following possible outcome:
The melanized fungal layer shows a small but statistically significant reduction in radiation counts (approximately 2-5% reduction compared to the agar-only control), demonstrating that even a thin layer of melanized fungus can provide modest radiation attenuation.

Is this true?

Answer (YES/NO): YES